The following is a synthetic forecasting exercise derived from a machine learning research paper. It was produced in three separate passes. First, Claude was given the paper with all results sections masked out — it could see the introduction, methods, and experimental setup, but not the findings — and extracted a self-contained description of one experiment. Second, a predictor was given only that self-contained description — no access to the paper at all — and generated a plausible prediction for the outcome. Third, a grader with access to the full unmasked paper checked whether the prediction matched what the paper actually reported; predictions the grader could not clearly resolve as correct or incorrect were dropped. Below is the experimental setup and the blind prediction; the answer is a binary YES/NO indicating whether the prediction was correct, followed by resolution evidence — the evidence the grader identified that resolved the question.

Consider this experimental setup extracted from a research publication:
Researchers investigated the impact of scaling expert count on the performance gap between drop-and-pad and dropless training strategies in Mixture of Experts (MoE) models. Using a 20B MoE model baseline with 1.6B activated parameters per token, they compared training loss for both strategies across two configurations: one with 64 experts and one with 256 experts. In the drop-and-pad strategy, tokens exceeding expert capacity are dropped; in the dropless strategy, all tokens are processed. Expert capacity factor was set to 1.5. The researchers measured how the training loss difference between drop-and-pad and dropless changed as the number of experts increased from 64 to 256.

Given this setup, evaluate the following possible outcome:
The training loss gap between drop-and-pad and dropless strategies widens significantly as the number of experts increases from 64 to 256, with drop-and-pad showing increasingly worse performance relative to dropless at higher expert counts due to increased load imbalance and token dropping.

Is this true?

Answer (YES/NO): YES